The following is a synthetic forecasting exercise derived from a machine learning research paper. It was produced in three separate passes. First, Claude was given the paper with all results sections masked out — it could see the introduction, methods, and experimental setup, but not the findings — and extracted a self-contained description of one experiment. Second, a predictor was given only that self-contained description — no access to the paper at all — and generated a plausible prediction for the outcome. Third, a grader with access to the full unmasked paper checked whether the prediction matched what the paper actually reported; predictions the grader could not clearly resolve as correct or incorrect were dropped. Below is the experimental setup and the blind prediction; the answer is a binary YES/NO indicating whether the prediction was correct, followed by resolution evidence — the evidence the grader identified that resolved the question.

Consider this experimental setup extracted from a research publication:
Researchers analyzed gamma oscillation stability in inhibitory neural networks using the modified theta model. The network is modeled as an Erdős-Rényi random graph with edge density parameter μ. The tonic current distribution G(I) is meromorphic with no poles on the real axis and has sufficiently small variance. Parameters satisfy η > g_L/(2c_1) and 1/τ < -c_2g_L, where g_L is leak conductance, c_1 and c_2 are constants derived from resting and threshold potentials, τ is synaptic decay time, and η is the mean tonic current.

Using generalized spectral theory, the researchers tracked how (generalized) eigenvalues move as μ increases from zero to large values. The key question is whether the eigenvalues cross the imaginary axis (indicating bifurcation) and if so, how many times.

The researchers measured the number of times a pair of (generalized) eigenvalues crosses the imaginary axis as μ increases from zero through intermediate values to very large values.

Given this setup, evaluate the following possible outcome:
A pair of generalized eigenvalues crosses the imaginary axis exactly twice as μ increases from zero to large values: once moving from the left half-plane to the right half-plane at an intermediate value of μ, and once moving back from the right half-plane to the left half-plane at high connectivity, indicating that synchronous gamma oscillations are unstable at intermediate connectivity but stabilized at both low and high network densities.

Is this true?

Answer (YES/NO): NO